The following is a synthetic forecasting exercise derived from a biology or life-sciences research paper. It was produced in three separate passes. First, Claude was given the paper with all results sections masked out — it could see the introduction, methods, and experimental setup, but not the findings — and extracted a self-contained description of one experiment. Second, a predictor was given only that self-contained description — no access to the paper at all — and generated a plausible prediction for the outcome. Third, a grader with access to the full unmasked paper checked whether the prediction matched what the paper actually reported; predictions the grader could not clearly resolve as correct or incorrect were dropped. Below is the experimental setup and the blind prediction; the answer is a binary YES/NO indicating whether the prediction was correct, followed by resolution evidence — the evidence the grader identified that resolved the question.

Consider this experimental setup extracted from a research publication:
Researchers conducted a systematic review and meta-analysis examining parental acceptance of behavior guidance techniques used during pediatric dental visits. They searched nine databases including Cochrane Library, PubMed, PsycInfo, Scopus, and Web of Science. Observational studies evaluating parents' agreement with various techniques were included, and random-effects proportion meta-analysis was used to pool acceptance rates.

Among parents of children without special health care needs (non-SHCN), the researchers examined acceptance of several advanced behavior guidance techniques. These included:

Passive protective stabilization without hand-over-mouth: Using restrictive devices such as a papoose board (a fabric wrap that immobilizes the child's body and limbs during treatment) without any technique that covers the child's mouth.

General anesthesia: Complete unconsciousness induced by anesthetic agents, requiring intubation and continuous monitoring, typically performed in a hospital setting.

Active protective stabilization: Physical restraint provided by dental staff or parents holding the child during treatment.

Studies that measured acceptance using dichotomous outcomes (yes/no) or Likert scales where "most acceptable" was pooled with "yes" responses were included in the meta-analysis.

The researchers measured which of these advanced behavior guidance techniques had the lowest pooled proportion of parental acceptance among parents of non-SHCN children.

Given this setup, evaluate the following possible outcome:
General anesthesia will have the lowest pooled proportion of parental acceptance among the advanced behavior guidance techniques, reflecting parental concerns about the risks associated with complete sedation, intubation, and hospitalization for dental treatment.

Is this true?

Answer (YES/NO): NO